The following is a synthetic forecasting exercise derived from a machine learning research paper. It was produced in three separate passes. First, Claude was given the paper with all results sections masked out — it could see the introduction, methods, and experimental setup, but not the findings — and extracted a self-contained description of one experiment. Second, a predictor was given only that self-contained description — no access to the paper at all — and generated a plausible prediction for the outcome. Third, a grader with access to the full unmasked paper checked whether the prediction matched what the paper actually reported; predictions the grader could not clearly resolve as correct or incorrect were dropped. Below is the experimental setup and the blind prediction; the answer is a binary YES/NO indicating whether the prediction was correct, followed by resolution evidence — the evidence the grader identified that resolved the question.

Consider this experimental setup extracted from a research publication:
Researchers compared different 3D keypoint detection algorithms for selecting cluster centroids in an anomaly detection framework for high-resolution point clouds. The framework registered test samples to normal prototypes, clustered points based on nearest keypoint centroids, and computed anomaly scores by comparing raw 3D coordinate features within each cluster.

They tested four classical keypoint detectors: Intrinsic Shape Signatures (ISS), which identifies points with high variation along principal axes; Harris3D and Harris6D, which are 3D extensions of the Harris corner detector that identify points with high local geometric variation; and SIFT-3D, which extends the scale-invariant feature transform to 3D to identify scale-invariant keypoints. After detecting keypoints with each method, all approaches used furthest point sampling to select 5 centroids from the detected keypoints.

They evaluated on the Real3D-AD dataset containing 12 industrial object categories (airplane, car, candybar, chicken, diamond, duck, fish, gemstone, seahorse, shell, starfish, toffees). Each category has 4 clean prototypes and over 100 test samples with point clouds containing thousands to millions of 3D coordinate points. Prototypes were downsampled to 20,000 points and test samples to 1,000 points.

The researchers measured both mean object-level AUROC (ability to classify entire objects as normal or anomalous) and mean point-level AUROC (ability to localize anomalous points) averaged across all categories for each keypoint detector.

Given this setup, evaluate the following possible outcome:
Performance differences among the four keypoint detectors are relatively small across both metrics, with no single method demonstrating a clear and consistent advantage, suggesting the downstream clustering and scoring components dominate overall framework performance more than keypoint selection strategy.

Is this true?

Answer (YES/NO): YES